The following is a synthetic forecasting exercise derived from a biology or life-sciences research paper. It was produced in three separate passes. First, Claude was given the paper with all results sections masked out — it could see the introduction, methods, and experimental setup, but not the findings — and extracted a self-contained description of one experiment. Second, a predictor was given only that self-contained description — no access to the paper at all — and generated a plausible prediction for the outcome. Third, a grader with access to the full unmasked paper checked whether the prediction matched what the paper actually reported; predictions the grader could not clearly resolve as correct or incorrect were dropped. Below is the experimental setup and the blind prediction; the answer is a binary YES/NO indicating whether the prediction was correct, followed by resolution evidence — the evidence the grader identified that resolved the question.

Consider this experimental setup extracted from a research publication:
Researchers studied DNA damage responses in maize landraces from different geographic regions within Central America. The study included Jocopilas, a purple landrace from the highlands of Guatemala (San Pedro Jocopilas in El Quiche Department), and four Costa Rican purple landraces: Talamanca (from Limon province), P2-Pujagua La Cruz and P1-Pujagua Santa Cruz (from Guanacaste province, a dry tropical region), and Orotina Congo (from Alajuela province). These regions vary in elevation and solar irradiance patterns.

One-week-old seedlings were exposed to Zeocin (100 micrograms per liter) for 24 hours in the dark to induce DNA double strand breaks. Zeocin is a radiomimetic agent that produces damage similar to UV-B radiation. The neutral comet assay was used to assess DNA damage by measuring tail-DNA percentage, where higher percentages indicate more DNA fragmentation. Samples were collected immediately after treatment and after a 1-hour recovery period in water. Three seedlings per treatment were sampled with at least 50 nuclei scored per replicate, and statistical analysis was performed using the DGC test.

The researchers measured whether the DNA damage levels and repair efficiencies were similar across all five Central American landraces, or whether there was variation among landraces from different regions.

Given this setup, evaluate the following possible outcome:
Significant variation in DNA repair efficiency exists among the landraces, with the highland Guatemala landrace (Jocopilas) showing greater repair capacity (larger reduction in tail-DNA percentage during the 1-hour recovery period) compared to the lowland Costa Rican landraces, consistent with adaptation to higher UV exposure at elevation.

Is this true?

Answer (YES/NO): NO